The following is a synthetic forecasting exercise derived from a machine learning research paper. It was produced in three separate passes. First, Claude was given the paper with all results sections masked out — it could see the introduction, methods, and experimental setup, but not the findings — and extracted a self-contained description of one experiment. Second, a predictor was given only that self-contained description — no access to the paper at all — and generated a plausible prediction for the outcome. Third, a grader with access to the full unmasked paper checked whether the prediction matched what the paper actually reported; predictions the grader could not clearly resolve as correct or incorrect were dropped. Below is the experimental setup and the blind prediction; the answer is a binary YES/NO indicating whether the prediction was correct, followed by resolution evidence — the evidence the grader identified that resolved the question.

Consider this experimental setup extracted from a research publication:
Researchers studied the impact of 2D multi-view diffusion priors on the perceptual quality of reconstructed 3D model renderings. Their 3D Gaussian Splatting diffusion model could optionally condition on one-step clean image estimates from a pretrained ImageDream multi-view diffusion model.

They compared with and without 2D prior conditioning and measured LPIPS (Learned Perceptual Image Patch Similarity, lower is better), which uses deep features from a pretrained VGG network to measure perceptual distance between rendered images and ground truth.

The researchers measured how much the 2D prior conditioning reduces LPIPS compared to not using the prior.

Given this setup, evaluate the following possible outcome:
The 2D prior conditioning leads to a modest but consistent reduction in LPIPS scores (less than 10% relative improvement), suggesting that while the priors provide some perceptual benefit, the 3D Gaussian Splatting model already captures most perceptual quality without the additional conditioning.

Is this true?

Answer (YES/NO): NO